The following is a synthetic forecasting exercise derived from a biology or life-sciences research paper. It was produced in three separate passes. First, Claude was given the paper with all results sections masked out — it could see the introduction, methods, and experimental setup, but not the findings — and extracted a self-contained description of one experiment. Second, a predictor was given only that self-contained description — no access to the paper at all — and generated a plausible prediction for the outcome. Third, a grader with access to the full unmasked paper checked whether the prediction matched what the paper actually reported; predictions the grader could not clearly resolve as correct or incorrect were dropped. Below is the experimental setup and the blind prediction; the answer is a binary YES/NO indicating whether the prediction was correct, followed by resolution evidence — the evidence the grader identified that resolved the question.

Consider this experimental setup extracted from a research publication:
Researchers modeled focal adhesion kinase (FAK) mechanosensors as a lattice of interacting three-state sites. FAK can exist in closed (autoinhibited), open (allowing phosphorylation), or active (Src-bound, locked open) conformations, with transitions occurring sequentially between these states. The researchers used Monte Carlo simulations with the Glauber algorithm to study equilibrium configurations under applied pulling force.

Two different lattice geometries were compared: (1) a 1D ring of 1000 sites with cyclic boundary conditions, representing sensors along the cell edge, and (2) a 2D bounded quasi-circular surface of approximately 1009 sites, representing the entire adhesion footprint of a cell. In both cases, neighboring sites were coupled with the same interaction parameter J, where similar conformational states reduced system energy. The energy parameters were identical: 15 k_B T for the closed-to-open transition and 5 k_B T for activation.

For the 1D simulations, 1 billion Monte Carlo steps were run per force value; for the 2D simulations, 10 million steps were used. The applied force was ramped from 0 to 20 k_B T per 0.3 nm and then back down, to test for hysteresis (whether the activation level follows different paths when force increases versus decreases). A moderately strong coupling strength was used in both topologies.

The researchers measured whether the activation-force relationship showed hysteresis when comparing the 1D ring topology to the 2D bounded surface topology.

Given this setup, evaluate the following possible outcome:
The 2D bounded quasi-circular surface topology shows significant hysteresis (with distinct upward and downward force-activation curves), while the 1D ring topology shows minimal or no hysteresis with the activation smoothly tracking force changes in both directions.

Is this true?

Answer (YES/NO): YES